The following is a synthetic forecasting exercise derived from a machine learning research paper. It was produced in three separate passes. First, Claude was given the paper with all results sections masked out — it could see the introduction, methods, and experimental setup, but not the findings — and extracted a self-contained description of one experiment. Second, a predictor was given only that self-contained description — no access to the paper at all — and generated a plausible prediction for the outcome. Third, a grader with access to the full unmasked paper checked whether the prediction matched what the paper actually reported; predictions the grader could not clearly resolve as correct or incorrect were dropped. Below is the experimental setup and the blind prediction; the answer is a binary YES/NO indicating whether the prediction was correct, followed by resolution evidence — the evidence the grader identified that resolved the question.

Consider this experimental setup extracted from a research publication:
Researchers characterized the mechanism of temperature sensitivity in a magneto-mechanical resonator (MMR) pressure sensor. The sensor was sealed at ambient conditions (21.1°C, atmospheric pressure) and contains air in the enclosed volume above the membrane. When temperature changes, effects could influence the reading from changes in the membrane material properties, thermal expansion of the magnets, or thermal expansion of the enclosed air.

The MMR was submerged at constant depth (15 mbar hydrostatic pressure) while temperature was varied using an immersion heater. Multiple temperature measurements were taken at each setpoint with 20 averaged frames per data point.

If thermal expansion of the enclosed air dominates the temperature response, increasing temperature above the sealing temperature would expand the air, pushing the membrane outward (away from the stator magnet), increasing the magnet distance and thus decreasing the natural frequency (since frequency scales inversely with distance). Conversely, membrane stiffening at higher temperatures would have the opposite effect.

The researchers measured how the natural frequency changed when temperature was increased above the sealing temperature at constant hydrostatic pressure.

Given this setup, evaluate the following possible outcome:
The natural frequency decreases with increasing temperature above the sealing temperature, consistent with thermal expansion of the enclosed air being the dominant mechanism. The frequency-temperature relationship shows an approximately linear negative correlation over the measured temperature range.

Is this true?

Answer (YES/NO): YES